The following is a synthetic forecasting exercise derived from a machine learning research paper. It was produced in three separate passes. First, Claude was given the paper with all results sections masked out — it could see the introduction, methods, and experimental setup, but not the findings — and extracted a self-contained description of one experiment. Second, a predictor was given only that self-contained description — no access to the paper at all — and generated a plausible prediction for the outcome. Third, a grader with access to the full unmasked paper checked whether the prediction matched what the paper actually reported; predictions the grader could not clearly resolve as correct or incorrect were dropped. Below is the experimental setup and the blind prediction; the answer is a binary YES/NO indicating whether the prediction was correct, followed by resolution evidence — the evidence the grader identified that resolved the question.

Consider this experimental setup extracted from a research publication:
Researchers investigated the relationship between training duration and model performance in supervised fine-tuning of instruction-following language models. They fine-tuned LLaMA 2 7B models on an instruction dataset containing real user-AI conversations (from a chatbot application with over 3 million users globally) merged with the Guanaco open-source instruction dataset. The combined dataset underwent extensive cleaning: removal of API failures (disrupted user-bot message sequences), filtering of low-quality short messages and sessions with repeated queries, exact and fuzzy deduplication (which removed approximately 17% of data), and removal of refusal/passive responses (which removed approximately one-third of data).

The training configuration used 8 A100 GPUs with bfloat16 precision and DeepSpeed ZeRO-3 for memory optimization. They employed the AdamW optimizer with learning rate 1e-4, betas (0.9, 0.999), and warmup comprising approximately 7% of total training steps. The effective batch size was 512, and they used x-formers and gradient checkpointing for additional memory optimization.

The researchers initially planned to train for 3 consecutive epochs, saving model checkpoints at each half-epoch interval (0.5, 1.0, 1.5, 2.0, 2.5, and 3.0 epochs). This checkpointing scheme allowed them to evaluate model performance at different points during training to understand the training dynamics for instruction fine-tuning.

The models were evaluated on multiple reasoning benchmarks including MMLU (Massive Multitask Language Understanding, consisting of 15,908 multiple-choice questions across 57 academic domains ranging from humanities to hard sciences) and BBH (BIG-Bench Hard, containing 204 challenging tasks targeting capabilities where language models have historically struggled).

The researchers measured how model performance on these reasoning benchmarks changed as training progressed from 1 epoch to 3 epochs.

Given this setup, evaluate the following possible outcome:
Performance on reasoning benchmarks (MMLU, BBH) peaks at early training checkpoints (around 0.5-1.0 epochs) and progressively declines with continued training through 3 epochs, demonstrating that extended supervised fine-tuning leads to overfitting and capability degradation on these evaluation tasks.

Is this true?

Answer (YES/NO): YES